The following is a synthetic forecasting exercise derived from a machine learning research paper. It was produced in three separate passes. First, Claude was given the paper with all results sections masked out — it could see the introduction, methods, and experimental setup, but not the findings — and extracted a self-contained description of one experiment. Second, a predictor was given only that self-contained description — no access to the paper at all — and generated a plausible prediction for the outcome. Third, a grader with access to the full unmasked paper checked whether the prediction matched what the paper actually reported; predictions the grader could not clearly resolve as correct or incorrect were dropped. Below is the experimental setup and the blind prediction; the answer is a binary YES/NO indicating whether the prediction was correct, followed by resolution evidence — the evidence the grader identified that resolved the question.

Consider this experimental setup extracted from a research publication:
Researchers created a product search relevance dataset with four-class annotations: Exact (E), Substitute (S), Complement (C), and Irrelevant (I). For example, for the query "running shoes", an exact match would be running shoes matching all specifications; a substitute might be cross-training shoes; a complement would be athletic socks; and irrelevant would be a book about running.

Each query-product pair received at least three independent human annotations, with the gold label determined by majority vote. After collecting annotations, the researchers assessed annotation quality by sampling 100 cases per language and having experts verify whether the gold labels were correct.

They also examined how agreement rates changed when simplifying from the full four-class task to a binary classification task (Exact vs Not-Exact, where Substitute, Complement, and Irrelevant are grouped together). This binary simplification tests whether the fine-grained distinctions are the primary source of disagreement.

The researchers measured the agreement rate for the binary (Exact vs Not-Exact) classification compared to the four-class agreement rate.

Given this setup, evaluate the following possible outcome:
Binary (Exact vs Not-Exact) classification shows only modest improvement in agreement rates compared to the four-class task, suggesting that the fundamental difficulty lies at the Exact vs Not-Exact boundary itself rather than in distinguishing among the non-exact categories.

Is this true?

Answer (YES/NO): NO